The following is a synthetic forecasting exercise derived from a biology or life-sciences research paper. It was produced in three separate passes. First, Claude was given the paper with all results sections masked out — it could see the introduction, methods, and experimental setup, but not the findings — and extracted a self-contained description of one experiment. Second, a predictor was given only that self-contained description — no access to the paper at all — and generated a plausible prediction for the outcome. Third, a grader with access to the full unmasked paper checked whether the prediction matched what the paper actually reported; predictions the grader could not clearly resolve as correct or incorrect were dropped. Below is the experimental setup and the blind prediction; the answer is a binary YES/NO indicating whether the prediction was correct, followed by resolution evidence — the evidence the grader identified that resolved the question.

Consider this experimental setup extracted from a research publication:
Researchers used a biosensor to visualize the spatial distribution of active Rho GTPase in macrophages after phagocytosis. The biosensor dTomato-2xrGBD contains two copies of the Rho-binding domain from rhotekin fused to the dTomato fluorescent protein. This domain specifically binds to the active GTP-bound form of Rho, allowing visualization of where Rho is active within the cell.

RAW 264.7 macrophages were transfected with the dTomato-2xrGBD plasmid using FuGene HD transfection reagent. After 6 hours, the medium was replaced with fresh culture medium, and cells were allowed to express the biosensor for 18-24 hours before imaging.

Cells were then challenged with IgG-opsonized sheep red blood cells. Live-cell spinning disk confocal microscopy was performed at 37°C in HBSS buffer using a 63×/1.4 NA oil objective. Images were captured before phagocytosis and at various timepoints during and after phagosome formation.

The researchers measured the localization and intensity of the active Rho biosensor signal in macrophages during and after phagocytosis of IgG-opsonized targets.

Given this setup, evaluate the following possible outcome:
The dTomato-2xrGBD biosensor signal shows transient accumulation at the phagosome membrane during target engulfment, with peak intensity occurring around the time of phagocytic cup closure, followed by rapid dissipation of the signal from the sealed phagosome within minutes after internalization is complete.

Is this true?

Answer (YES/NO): NO